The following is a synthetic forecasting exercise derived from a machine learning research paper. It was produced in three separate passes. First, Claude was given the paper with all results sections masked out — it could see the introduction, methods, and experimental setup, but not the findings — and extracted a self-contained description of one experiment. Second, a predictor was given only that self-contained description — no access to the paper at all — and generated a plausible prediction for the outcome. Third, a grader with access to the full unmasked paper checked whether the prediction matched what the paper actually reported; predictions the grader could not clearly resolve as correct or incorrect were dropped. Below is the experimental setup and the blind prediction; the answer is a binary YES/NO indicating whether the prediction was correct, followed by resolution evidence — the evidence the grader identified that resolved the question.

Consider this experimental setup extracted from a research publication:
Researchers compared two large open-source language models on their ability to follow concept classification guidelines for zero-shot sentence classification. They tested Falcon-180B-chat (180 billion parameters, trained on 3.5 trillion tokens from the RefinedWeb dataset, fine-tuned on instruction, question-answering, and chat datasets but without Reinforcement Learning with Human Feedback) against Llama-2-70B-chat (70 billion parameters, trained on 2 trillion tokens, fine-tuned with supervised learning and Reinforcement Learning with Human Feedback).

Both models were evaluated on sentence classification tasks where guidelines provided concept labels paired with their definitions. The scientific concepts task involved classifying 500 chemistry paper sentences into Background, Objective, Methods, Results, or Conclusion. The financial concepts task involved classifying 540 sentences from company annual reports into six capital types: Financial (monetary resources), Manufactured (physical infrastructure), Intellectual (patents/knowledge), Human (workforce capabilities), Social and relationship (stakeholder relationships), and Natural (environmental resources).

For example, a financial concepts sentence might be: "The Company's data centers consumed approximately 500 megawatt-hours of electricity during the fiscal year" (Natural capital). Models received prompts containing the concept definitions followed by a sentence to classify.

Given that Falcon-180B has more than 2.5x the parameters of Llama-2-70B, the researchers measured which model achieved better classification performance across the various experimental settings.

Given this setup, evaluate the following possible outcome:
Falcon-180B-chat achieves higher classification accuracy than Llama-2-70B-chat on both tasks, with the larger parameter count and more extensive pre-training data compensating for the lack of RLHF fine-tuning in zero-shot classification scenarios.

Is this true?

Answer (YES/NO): NO